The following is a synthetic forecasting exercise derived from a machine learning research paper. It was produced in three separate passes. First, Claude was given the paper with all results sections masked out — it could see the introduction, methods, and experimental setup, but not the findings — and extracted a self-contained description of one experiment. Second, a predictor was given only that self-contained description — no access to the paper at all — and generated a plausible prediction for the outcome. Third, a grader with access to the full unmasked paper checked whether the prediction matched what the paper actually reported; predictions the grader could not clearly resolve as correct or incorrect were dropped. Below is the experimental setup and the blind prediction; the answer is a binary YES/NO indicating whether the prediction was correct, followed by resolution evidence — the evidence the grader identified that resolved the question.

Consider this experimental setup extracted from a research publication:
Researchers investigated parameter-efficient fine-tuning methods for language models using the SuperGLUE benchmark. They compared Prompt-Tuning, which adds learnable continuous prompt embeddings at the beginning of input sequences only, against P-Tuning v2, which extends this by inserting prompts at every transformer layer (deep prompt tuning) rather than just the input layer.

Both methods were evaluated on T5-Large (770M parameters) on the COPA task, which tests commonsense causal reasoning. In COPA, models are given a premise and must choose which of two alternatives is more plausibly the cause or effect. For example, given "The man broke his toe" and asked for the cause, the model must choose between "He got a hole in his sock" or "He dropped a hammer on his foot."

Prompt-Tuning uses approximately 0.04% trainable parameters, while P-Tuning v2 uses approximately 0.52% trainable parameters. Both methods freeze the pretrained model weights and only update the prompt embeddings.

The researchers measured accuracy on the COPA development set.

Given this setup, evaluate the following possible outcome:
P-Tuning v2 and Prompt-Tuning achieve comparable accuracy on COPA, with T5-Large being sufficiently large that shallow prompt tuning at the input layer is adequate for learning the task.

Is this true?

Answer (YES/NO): NO